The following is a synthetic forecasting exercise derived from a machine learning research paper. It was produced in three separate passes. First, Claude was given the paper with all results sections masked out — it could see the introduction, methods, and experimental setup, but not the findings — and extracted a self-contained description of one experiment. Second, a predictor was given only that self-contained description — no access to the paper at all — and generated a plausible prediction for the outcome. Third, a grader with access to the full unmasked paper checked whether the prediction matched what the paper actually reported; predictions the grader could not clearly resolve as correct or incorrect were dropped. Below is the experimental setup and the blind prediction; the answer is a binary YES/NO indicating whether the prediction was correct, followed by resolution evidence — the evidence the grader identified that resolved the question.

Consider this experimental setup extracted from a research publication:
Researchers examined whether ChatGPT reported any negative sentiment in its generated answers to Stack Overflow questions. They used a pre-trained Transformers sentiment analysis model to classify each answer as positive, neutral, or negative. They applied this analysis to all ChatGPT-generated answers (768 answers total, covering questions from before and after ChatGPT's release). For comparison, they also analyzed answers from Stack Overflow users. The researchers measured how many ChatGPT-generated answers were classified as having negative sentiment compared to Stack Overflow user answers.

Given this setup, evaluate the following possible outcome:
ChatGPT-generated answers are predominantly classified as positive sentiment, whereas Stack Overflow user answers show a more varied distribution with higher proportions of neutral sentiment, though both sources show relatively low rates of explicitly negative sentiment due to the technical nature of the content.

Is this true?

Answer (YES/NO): NO